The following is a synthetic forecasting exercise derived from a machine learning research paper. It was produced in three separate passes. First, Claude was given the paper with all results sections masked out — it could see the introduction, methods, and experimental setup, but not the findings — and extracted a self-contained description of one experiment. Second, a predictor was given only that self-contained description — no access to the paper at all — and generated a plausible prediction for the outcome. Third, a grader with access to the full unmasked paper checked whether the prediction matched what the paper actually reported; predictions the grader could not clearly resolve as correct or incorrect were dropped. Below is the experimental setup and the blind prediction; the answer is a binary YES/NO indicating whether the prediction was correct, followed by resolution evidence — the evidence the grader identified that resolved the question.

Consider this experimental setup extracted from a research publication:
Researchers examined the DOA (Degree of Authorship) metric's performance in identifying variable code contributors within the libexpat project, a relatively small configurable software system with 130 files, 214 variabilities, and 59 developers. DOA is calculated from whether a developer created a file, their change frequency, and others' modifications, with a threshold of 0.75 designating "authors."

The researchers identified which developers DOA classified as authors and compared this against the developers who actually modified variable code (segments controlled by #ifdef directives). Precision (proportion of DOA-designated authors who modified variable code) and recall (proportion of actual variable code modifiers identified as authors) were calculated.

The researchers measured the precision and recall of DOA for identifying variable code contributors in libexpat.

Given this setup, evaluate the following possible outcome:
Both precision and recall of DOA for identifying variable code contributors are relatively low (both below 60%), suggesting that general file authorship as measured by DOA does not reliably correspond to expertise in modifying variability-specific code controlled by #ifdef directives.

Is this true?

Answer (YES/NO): NO